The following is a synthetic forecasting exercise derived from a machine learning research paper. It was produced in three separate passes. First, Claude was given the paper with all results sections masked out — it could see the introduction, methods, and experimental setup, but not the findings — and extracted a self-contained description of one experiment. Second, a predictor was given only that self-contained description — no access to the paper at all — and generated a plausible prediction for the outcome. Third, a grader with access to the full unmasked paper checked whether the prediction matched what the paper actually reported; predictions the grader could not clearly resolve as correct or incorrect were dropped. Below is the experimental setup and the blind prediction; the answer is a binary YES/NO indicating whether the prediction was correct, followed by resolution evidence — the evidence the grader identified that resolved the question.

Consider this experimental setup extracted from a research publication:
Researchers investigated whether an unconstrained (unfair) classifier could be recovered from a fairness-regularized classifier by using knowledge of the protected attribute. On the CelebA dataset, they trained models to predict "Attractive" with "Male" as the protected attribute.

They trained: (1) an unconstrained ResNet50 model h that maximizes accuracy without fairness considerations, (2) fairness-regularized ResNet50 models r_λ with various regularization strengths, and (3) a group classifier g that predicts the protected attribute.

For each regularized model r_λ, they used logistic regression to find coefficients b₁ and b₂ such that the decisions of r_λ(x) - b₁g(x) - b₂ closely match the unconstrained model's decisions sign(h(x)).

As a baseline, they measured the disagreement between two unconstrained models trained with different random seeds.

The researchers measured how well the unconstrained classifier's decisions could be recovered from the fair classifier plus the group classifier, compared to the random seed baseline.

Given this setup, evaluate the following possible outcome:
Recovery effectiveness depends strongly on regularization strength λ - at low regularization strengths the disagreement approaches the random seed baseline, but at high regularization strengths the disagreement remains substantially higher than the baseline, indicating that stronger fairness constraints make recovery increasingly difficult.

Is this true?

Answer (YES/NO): NO